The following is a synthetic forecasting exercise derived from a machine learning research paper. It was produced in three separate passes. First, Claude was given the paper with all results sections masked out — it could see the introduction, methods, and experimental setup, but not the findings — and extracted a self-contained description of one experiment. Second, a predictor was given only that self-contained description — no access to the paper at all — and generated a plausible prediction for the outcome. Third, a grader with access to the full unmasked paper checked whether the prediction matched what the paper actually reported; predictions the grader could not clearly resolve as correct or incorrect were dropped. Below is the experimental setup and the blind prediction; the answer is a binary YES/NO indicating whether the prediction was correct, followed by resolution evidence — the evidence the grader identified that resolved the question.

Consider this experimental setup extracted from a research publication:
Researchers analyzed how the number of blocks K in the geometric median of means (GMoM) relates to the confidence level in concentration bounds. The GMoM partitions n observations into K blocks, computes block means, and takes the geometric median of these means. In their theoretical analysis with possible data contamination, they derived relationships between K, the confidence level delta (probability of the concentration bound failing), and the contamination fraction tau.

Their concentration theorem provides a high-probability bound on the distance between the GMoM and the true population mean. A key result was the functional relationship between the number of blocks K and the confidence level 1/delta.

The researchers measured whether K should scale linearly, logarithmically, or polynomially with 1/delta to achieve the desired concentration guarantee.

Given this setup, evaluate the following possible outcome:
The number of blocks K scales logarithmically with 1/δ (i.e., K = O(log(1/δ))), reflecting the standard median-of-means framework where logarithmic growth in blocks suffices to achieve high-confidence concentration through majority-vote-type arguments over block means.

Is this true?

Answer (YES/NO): YES